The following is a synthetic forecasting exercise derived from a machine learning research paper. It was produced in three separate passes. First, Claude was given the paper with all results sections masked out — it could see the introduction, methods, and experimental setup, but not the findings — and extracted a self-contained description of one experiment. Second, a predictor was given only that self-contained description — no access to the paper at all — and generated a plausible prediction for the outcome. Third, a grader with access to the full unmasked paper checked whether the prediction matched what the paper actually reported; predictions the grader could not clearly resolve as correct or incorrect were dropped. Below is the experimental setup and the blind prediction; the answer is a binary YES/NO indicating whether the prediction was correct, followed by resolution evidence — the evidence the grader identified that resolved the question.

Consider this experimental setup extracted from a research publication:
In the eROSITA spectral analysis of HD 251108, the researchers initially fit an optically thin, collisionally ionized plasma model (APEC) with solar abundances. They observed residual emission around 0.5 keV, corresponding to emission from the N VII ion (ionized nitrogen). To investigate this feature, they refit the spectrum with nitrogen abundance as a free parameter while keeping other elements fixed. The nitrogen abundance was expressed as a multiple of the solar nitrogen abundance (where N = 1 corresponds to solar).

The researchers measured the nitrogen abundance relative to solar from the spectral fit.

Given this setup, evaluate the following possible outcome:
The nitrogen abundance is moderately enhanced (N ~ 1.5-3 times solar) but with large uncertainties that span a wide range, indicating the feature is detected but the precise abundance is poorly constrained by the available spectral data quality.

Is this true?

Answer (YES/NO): NO